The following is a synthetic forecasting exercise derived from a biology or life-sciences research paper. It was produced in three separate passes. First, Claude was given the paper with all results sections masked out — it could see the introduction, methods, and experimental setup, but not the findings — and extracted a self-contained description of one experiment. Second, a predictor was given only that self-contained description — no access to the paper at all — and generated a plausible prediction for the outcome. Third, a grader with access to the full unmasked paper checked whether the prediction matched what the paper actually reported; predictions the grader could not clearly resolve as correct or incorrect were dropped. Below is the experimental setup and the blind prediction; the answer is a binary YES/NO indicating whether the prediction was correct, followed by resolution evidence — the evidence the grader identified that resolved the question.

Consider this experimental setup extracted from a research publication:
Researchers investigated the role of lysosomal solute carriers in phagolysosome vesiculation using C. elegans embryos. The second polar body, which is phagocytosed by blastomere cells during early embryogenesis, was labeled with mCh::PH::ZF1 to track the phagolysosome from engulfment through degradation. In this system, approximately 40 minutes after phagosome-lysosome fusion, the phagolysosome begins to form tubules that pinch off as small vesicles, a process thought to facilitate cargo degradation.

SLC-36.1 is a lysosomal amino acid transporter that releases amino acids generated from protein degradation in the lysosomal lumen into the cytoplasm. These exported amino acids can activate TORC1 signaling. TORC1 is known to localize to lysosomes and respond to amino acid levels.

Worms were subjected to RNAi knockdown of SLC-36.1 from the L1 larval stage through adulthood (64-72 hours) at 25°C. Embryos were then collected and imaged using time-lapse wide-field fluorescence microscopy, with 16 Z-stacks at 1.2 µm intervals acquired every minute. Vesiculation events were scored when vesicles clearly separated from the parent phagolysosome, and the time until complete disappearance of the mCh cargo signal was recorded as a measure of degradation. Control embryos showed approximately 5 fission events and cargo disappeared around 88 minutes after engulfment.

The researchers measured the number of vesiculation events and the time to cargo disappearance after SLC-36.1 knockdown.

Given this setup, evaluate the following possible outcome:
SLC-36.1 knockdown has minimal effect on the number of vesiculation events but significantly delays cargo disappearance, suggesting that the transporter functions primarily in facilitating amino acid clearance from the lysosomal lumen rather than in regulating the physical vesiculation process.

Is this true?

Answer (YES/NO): NO